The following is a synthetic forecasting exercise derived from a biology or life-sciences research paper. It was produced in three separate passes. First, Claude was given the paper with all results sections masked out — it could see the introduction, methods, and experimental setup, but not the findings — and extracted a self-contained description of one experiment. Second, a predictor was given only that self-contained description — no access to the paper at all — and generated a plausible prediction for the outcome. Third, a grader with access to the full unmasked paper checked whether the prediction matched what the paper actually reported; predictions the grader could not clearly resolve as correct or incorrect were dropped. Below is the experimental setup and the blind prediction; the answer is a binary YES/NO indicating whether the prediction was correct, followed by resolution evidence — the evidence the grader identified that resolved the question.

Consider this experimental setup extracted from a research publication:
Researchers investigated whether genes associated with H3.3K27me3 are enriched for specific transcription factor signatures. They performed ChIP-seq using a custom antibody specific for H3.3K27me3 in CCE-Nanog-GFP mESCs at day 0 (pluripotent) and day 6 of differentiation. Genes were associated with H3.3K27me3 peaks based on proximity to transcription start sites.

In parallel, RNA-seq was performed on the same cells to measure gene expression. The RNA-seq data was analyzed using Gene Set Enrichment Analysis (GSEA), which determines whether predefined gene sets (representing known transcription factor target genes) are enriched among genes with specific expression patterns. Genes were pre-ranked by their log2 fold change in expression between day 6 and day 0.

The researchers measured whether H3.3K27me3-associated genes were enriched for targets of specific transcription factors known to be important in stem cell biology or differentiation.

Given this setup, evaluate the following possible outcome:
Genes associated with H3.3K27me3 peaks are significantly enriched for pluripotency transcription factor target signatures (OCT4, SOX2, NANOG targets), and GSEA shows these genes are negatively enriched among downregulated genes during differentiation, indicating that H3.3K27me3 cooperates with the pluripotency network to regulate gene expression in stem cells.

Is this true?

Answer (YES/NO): NO